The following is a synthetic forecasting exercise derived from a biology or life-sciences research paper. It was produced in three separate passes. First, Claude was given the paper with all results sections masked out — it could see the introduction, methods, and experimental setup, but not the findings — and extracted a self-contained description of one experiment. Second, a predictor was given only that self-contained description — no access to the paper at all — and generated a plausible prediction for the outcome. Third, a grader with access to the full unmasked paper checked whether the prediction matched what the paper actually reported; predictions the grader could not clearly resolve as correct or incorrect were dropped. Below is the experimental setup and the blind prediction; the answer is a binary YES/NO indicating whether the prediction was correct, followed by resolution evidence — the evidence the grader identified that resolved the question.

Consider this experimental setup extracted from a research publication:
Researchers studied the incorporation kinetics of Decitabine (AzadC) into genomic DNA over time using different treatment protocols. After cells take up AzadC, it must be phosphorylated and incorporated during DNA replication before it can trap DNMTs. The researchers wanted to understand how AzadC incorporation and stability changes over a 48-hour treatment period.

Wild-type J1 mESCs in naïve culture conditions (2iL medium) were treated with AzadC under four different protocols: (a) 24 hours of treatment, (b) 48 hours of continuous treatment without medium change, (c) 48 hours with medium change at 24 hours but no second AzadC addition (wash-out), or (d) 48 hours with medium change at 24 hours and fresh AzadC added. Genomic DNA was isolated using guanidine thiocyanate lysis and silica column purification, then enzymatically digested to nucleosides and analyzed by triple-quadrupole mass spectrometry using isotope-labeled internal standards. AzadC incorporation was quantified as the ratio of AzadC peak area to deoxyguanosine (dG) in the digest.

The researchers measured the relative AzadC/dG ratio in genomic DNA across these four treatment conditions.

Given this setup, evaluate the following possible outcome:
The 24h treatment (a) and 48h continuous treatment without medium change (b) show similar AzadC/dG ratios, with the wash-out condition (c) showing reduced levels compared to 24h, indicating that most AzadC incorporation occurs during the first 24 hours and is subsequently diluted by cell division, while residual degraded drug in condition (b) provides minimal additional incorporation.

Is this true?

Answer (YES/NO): NO